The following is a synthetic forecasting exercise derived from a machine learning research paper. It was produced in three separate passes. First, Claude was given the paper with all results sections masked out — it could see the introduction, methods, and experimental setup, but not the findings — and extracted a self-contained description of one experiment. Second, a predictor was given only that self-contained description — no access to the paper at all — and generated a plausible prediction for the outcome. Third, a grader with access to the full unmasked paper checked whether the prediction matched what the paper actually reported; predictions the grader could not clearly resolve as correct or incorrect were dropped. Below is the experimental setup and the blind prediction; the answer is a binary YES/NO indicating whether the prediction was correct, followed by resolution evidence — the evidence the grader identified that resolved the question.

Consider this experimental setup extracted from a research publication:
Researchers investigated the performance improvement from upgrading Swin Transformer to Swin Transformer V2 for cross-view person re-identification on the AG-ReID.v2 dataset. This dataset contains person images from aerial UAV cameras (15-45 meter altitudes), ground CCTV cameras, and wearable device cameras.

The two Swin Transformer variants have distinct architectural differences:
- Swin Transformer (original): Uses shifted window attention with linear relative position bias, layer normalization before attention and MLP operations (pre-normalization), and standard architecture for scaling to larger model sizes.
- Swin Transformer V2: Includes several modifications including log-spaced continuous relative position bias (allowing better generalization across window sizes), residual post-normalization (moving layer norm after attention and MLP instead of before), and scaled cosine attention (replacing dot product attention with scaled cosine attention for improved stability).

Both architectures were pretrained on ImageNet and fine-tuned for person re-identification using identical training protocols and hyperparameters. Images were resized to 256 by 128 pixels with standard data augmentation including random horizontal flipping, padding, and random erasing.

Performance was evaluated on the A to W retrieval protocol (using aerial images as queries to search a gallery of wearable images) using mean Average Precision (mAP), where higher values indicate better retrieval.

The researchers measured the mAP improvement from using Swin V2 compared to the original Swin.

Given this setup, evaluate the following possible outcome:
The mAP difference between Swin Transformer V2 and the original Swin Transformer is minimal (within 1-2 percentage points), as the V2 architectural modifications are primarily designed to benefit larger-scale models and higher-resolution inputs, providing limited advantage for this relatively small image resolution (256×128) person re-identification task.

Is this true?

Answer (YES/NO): NO